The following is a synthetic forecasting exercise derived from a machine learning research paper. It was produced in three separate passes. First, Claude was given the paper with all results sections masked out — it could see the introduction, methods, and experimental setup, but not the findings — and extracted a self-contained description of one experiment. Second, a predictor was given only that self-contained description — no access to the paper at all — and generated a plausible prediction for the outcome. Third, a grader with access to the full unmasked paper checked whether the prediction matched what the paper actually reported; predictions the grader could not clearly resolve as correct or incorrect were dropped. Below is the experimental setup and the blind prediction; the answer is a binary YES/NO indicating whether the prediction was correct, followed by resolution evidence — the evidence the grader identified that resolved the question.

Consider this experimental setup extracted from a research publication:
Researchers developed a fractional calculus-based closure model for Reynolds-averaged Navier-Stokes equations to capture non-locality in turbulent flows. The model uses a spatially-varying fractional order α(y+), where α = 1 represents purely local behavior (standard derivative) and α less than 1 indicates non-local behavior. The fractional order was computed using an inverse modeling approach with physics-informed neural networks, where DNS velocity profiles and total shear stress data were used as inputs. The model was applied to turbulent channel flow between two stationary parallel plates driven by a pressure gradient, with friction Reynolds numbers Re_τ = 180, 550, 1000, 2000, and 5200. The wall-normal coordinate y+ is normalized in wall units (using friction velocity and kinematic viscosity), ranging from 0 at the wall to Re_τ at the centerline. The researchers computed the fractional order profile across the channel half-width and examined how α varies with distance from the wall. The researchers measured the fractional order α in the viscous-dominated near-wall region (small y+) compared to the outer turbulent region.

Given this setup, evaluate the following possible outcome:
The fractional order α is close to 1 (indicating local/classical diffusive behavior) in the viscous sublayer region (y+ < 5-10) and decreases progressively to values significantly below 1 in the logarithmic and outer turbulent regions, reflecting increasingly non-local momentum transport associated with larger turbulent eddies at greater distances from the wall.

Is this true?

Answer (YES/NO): YES